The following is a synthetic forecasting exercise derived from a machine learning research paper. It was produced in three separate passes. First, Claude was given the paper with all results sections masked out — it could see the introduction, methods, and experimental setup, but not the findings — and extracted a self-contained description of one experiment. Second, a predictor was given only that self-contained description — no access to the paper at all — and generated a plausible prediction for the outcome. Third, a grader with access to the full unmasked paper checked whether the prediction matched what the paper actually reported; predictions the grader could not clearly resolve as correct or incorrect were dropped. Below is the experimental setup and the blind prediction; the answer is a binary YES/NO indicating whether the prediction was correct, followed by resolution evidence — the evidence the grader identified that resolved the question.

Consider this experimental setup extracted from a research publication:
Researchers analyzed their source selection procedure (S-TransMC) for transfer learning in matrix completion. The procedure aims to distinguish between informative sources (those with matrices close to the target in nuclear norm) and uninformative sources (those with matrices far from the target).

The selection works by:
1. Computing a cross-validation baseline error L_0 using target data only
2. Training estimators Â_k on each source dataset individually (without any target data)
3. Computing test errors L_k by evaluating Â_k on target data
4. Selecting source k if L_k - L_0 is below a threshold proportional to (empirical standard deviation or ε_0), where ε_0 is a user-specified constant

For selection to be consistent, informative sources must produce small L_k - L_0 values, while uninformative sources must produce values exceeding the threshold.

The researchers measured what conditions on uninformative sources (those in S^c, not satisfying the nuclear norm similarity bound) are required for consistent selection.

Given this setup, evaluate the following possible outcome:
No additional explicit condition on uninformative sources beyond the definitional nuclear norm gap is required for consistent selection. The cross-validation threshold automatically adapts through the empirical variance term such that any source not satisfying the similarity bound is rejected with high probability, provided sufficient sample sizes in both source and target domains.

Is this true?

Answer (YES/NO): NO